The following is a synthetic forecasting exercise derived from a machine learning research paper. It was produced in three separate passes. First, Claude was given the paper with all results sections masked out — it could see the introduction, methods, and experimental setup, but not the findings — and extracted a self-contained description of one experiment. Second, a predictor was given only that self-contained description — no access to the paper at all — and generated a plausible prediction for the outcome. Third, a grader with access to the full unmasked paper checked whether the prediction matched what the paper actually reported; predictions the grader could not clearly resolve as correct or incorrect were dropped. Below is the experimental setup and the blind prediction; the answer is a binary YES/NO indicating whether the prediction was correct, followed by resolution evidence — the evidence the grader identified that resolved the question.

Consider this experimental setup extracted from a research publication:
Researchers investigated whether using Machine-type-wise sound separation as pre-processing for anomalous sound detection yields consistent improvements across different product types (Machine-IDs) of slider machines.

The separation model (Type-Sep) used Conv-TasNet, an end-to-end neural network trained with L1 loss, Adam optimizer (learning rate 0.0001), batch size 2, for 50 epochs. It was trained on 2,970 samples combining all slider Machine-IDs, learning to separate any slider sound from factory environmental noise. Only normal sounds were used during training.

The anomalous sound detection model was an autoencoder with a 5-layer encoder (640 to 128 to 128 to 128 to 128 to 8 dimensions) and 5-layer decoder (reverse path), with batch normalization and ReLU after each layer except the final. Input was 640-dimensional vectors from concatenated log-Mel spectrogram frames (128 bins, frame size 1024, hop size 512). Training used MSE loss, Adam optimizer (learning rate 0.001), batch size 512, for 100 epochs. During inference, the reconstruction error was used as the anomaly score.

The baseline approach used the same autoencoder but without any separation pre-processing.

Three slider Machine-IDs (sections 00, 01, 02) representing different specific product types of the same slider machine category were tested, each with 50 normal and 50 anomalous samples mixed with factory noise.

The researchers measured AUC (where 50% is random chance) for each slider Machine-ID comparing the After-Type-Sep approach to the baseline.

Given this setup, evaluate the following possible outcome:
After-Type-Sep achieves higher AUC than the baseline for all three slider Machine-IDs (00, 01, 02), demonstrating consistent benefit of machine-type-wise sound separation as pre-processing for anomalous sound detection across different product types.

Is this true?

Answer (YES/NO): NO